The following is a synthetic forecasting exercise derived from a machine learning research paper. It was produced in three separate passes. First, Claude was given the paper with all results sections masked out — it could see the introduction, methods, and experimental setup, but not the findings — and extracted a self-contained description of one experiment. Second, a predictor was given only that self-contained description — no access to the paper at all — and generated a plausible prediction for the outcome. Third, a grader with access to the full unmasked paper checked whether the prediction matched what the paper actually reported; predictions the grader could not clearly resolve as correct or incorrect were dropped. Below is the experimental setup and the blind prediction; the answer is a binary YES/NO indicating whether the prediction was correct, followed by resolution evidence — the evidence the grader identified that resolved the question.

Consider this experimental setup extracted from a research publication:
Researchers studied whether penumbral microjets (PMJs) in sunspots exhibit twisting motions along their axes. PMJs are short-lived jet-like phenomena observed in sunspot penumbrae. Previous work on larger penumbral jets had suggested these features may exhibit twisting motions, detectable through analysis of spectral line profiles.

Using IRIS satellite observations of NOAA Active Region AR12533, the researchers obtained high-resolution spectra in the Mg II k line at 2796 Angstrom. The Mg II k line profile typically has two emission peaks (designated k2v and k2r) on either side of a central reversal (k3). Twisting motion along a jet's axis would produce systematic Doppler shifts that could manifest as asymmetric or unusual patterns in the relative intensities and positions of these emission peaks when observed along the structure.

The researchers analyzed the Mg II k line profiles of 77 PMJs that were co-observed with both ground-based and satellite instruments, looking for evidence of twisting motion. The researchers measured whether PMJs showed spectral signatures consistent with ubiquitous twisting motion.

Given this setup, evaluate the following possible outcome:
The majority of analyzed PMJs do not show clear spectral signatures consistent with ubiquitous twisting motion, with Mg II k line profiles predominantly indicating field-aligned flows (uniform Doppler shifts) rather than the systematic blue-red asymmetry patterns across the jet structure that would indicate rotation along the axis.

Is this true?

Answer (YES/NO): NO